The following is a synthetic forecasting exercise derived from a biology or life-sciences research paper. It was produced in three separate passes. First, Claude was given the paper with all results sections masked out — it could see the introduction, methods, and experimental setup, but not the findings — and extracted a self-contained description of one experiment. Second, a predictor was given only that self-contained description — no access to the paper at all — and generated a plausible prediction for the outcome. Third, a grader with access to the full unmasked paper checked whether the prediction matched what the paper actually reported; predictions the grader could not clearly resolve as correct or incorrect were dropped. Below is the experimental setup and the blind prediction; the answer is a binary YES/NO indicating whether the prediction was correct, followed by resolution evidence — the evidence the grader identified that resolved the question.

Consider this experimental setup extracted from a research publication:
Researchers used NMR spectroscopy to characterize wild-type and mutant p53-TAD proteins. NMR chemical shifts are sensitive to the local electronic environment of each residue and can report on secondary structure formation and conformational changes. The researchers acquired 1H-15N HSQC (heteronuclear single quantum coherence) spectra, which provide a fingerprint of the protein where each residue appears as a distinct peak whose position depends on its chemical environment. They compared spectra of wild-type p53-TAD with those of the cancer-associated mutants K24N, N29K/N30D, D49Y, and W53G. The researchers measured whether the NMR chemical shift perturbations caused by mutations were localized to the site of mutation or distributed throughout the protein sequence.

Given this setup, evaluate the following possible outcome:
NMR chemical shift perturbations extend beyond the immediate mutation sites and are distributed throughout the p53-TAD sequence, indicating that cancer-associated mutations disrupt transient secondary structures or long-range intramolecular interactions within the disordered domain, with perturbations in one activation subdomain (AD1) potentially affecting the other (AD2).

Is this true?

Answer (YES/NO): NO